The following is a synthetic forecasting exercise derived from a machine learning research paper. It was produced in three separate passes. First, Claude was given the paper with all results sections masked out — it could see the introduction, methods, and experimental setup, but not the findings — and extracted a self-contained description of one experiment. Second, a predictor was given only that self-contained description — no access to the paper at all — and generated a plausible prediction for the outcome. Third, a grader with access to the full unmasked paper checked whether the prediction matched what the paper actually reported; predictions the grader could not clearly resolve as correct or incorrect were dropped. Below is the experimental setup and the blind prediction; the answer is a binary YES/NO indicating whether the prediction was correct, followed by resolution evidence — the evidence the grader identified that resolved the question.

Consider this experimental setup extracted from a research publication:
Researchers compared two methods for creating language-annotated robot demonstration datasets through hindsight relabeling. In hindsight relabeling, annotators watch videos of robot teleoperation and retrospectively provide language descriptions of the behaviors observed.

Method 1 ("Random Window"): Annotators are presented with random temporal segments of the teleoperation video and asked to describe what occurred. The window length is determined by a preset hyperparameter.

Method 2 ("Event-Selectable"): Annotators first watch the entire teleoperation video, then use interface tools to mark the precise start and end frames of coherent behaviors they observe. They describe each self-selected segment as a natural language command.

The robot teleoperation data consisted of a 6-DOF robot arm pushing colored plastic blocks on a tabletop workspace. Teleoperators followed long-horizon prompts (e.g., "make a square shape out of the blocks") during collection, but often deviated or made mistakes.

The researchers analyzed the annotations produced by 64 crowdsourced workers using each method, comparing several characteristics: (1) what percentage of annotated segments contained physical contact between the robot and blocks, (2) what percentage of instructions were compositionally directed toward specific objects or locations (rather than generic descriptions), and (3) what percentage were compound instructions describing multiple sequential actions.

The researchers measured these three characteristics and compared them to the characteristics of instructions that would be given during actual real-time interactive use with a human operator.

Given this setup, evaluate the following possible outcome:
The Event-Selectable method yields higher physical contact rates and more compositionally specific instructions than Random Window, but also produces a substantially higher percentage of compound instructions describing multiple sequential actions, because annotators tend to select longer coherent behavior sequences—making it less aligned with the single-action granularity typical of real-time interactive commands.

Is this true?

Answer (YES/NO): NO